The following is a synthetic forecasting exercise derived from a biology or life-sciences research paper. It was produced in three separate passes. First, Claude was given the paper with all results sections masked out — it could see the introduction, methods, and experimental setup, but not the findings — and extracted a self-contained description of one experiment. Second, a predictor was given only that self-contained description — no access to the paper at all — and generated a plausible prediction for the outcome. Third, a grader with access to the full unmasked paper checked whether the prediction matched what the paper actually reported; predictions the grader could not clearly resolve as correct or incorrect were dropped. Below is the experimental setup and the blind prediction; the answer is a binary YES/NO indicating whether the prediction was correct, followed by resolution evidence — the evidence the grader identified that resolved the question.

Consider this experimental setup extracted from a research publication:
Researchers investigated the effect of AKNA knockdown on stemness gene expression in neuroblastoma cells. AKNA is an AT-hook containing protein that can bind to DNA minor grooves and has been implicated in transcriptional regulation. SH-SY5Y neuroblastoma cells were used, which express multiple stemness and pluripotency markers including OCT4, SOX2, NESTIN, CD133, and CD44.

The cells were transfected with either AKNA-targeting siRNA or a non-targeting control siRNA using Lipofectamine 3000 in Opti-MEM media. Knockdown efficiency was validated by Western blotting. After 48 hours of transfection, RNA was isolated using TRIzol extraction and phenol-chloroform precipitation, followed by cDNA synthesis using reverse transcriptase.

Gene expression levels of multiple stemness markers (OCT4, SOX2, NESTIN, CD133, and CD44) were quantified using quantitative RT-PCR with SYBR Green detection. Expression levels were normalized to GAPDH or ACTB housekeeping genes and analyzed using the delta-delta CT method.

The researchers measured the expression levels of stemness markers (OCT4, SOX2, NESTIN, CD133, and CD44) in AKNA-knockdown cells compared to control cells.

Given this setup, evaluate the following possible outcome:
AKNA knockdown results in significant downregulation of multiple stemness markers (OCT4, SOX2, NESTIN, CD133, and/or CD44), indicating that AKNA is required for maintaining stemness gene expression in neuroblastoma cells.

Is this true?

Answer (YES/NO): YES